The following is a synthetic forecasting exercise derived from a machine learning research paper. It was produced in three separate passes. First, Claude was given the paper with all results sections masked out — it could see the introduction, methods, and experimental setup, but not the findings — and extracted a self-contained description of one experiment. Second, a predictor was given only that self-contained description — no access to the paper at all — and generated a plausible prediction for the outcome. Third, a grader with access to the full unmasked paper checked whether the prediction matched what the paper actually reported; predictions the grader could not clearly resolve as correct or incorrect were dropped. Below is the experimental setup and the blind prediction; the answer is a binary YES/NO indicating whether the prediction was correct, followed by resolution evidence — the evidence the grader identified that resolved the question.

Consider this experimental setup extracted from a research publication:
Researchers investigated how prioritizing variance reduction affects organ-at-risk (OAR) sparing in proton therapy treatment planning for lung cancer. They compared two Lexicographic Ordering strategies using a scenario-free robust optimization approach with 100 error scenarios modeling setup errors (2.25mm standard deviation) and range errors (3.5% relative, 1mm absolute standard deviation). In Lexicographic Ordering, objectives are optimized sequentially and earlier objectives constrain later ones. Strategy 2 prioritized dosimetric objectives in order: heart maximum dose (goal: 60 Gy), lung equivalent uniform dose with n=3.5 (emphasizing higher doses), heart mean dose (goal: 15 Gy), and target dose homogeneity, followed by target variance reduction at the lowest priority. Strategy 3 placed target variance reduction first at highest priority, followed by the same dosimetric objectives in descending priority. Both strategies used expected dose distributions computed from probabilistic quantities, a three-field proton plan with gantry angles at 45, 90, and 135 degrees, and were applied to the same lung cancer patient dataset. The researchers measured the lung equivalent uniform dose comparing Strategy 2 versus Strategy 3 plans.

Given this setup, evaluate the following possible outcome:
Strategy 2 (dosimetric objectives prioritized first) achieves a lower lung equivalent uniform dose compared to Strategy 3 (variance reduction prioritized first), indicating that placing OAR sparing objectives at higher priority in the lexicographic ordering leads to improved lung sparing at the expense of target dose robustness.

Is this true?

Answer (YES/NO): YES